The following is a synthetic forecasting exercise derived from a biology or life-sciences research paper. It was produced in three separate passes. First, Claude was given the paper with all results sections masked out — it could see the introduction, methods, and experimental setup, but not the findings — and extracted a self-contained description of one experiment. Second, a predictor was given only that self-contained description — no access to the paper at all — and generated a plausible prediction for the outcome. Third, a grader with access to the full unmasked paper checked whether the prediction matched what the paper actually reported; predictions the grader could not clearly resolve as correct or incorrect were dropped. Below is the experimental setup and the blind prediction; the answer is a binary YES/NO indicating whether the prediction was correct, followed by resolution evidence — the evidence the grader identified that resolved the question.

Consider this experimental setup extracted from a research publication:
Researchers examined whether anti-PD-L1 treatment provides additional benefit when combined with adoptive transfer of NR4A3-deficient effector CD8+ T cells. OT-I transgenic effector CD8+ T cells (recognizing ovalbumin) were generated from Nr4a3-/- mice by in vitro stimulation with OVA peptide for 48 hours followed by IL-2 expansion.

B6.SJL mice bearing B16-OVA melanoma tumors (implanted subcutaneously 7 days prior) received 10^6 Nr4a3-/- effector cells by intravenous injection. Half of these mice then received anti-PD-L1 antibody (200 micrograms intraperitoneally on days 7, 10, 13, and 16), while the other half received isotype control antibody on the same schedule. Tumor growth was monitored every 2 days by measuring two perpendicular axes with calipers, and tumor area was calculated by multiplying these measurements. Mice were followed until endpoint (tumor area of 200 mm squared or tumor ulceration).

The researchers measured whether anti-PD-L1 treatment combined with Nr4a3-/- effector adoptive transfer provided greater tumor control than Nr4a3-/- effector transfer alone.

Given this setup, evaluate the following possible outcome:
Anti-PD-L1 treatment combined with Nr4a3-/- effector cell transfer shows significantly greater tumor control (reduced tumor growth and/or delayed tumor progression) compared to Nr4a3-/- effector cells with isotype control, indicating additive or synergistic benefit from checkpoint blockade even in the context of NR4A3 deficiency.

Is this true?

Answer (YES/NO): YES